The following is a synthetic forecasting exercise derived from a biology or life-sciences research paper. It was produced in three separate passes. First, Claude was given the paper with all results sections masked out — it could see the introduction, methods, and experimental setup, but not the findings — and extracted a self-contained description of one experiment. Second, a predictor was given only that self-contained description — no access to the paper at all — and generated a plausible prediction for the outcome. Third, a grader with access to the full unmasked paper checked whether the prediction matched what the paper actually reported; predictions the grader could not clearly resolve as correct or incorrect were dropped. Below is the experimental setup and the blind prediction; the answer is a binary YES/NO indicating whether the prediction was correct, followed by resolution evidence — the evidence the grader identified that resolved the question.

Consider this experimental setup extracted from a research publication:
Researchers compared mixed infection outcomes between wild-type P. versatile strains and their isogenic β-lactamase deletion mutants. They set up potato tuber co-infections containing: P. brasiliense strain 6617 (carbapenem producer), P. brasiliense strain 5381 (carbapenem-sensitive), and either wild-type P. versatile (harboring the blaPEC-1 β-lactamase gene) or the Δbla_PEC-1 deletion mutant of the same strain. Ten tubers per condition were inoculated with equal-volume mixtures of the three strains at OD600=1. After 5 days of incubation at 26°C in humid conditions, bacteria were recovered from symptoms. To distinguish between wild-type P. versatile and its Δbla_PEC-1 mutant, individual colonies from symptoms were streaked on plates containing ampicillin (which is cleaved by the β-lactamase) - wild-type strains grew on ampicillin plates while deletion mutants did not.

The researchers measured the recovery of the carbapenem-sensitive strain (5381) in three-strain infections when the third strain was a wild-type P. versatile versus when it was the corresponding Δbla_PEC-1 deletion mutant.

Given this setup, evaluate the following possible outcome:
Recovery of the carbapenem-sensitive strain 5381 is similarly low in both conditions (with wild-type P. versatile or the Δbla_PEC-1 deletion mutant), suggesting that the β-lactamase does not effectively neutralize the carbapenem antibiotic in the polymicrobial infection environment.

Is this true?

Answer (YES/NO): NO